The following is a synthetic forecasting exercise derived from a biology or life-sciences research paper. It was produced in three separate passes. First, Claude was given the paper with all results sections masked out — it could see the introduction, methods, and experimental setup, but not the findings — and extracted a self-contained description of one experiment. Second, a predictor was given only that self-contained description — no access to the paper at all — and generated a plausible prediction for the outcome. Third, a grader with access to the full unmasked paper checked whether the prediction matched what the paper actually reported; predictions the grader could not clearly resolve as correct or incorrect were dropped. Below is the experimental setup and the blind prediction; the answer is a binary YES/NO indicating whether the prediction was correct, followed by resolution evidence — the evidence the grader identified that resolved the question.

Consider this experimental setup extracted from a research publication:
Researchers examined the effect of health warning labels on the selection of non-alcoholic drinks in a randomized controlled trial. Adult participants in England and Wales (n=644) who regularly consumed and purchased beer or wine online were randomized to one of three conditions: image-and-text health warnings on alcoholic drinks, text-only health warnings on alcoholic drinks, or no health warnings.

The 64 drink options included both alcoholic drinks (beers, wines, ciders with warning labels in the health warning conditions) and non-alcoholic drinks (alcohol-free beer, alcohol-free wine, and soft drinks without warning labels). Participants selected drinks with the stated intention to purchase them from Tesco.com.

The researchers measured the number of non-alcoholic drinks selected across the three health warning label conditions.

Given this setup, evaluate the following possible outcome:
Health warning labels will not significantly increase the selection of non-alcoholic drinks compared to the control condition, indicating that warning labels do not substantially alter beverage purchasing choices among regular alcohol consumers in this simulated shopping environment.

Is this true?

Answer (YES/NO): YES